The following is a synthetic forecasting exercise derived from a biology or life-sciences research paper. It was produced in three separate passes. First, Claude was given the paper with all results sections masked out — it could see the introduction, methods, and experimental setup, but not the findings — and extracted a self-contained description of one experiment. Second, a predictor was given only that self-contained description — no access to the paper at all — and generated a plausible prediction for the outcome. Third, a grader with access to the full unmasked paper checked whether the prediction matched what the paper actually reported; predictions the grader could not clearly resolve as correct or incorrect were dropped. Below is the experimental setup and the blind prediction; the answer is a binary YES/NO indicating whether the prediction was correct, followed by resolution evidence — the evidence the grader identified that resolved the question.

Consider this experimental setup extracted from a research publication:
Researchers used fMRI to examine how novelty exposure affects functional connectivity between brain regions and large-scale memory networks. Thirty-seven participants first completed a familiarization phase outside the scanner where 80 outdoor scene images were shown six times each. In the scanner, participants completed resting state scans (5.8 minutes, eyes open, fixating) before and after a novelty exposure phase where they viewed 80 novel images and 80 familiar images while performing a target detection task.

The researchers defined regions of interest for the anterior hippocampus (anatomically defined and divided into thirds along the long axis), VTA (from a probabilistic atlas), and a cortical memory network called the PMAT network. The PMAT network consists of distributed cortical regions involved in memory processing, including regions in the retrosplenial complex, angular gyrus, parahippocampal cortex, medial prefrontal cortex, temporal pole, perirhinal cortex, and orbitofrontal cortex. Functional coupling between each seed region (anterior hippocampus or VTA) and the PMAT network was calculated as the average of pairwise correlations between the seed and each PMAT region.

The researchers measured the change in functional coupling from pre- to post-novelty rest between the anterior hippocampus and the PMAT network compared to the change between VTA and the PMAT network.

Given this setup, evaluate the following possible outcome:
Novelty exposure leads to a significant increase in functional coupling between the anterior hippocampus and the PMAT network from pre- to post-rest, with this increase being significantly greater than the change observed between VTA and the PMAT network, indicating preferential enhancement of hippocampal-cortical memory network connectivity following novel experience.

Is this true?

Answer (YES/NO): NO